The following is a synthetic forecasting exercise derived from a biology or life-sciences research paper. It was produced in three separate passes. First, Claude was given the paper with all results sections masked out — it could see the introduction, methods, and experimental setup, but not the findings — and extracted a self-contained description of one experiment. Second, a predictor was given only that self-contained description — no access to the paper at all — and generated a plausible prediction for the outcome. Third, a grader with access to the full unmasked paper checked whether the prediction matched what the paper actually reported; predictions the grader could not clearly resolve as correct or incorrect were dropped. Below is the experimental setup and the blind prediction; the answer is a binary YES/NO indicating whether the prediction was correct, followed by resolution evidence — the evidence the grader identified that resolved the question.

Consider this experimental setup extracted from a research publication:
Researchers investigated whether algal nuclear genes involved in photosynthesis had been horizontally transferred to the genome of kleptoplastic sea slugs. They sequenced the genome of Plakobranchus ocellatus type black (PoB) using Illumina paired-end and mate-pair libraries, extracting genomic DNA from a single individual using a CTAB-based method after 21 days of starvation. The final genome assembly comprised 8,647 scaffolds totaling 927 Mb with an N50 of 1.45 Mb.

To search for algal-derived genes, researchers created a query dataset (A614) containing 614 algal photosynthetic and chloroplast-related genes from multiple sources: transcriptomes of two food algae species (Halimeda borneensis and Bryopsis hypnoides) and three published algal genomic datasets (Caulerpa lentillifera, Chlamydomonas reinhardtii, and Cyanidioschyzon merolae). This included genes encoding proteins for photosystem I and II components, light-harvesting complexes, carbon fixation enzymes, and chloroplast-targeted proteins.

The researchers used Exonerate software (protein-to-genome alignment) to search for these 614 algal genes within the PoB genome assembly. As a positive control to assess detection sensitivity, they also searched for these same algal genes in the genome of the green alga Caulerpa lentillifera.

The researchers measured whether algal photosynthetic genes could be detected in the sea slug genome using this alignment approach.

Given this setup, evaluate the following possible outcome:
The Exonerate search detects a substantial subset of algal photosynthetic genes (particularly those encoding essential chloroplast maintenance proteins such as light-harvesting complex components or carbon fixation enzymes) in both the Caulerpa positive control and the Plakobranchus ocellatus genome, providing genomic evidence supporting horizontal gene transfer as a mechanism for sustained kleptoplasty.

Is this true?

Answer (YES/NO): NO